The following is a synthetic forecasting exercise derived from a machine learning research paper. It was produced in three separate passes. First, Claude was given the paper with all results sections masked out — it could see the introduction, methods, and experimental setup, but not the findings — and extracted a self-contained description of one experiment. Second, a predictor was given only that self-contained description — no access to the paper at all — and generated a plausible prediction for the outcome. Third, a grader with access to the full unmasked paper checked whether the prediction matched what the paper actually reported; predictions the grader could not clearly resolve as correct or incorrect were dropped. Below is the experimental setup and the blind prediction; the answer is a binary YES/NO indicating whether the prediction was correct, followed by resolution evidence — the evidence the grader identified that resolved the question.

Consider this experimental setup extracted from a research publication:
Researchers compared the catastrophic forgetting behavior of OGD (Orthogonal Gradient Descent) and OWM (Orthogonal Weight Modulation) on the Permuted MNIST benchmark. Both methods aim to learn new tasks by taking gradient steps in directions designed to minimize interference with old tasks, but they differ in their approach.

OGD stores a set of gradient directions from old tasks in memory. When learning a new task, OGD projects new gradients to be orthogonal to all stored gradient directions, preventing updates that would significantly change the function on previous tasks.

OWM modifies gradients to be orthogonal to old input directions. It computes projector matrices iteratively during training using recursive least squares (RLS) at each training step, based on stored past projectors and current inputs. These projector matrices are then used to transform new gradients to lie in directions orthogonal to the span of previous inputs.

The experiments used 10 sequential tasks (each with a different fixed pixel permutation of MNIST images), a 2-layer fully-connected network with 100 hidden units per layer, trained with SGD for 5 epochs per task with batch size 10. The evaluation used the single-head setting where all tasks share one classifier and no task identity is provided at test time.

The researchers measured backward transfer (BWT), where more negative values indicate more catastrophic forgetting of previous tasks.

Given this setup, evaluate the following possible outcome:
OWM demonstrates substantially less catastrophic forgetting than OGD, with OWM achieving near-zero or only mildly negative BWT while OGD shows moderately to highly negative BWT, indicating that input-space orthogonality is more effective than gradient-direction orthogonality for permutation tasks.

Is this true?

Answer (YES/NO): YES